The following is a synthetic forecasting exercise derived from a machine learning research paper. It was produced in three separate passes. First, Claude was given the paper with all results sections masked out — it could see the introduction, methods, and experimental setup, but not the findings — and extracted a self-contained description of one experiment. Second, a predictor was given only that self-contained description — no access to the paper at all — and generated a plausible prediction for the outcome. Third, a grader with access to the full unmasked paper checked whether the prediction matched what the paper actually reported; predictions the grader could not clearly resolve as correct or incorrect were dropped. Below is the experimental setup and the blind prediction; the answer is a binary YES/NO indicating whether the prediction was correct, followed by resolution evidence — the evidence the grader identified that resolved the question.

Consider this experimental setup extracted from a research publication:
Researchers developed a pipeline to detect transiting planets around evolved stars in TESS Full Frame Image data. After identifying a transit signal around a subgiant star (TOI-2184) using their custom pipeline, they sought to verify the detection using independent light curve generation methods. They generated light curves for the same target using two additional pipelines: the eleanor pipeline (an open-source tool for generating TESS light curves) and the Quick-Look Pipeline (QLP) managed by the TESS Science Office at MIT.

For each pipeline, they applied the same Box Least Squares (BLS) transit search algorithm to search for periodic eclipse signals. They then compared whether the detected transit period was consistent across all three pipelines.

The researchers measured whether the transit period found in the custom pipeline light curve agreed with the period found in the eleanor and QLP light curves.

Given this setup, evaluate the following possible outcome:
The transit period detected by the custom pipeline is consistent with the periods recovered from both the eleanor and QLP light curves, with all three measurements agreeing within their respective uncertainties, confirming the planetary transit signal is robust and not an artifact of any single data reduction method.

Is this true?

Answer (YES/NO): YES